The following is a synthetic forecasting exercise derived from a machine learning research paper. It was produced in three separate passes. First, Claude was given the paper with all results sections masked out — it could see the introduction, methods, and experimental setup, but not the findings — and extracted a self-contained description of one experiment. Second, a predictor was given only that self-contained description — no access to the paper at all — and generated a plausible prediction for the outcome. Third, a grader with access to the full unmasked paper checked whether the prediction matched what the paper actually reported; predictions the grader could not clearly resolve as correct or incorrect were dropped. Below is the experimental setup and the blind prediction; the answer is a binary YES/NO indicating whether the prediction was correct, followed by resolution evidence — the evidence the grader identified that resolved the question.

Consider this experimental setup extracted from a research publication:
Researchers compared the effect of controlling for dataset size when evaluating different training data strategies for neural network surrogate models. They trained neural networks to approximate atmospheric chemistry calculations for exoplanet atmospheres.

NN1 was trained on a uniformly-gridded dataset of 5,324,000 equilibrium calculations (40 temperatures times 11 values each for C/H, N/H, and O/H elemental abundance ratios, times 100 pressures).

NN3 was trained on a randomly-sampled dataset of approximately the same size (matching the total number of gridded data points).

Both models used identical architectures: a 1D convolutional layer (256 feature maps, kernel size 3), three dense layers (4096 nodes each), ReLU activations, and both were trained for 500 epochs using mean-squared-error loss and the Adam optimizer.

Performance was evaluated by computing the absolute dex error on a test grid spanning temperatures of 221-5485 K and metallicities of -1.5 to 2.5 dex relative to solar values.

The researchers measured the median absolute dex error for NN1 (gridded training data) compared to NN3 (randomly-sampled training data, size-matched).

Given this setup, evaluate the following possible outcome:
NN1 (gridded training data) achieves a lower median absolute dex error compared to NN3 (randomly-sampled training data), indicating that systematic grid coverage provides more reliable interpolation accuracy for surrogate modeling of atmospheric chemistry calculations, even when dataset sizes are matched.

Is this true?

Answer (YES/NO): NO